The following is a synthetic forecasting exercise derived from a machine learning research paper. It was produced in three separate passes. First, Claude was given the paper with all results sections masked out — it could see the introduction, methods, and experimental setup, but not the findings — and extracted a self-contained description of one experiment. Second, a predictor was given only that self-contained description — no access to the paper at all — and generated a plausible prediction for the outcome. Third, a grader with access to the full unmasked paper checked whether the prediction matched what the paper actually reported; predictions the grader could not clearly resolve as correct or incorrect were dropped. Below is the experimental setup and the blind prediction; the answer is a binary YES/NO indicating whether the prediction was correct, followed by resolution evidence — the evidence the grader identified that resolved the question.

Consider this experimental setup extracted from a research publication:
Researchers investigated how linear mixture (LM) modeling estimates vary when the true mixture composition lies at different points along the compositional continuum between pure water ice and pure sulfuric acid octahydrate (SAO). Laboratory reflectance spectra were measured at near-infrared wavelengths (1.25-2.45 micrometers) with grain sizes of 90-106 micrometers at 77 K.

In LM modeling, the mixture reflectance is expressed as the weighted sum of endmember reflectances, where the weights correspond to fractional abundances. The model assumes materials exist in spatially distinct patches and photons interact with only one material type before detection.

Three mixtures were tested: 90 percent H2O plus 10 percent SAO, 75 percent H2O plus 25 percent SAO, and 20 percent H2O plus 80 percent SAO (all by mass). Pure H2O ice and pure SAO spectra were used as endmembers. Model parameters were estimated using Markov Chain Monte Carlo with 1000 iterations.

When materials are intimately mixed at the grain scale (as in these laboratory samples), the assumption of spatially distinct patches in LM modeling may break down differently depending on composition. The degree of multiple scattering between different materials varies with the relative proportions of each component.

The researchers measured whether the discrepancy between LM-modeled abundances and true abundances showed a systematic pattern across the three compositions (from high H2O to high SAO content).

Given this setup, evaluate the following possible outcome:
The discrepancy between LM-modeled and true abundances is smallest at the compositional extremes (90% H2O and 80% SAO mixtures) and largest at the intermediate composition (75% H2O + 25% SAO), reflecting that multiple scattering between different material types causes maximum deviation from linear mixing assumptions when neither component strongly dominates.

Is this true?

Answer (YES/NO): YES